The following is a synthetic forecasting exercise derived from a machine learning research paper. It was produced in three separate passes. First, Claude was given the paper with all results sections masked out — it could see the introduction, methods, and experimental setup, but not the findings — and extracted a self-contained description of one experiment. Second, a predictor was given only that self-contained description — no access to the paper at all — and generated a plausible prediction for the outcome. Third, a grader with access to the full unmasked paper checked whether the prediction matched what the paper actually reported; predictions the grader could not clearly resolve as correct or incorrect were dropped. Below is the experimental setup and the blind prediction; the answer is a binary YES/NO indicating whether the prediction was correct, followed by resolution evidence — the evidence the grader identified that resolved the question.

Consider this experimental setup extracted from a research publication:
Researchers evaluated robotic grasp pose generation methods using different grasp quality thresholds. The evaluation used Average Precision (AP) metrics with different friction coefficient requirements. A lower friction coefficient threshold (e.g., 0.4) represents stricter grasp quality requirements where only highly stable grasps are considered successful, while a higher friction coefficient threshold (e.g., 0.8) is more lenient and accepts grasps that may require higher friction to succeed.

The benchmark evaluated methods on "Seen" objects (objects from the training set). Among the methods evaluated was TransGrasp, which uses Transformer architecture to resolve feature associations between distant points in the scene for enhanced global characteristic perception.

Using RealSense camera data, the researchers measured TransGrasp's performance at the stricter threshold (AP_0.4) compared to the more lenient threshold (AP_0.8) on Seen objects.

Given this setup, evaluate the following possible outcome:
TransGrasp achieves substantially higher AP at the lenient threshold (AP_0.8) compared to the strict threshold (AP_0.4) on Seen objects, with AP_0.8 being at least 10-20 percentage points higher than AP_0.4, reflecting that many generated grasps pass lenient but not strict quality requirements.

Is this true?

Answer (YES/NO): YES